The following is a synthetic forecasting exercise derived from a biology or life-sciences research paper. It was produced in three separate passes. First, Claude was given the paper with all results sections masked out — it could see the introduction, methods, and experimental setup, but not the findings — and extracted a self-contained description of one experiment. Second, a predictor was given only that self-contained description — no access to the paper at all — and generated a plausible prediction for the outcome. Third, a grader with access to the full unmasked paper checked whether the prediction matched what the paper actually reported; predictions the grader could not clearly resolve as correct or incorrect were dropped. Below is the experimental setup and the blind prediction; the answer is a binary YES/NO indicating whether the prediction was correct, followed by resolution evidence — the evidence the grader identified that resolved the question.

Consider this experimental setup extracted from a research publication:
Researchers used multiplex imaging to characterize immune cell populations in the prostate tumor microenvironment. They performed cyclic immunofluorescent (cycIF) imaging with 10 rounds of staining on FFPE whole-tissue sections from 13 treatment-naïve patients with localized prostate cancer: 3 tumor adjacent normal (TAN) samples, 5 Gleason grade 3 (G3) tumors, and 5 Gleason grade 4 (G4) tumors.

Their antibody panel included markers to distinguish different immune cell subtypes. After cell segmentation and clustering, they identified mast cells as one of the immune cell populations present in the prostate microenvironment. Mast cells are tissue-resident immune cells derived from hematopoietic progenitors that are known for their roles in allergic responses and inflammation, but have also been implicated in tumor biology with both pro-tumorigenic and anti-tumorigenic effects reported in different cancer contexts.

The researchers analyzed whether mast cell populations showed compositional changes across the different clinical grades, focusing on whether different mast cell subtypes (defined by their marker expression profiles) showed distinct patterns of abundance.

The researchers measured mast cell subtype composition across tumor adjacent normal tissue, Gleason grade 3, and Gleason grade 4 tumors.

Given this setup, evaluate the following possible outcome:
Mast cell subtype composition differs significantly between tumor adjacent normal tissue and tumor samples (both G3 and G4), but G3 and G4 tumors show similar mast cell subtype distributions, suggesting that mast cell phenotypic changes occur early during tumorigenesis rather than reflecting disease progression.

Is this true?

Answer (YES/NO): NO